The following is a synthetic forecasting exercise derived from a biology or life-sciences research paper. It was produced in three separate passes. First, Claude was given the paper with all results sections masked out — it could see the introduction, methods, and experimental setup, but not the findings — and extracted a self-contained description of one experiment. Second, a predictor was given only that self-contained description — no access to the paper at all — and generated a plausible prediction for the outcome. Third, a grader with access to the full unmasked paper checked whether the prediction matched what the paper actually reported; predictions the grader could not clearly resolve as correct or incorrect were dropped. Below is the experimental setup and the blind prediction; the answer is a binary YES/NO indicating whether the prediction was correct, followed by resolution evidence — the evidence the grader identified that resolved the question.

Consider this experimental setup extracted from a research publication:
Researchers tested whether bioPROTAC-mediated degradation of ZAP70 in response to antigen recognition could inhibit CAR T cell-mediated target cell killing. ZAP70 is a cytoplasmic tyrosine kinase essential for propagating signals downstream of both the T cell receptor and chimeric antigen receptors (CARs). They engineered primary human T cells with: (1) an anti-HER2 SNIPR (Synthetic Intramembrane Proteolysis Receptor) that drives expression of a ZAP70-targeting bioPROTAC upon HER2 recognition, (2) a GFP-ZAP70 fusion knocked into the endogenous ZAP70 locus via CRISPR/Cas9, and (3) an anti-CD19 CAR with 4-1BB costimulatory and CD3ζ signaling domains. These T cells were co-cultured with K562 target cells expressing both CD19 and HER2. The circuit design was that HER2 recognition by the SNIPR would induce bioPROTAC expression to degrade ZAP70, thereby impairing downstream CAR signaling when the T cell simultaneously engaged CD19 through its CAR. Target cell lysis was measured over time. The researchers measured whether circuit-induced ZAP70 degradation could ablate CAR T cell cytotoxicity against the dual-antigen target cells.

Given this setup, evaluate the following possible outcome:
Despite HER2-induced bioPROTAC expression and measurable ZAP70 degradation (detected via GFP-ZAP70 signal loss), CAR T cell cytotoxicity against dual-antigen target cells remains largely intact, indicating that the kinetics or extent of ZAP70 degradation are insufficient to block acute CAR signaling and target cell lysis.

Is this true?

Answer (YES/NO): YES